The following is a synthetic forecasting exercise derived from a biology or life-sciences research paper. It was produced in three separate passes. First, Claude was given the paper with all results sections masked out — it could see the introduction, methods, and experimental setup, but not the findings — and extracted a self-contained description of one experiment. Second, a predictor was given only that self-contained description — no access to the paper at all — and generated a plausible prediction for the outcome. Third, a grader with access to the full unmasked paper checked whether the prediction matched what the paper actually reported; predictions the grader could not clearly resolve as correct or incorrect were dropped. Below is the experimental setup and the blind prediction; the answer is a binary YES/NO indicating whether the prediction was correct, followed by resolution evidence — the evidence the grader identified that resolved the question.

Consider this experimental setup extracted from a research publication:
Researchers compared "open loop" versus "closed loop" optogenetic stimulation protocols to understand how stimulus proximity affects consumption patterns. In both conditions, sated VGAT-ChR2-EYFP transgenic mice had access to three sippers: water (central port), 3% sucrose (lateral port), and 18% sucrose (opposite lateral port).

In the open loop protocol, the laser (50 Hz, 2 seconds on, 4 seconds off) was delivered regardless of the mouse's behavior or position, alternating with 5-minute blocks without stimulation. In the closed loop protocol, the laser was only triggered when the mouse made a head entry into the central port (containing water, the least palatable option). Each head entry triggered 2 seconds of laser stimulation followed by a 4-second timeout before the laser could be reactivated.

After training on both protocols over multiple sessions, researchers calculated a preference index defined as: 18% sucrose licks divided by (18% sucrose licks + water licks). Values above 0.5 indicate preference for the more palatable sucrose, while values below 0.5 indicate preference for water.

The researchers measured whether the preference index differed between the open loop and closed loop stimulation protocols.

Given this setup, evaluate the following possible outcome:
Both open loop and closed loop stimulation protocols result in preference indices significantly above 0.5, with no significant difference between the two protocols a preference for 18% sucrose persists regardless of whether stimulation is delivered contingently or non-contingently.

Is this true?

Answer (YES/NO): NO